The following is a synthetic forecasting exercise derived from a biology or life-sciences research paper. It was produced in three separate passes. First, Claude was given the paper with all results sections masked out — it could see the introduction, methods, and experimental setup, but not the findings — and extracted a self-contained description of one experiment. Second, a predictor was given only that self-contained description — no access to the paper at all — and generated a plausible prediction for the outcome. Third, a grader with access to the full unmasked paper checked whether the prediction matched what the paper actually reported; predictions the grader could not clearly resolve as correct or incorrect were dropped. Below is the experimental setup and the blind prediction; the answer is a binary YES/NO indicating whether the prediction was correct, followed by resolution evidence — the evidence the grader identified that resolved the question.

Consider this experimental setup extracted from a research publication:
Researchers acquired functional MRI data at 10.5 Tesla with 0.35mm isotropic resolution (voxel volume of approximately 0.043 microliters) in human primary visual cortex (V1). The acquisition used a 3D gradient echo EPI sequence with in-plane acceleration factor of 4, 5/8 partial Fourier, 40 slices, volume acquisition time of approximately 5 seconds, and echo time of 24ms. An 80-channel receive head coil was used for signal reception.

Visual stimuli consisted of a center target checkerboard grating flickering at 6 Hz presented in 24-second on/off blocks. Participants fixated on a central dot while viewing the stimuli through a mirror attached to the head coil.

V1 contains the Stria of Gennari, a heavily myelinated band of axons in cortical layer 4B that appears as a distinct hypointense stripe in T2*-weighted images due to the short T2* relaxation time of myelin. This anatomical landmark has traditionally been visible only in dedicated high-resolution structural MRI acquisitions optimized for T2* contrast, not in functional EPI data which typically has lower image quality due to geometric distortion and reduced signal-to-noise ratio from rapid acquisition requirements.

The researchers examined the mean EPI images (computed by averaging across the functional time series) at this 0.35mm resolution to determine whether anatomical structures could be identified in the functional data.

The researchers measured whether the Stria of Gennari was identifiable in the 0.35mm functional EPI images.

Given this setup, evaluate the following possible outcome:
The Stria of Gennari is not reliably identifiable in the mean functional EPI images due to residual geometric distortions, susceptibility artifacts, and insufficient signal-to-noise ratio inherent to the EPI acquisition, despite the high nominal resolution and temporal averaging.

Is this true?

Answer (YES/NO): NO